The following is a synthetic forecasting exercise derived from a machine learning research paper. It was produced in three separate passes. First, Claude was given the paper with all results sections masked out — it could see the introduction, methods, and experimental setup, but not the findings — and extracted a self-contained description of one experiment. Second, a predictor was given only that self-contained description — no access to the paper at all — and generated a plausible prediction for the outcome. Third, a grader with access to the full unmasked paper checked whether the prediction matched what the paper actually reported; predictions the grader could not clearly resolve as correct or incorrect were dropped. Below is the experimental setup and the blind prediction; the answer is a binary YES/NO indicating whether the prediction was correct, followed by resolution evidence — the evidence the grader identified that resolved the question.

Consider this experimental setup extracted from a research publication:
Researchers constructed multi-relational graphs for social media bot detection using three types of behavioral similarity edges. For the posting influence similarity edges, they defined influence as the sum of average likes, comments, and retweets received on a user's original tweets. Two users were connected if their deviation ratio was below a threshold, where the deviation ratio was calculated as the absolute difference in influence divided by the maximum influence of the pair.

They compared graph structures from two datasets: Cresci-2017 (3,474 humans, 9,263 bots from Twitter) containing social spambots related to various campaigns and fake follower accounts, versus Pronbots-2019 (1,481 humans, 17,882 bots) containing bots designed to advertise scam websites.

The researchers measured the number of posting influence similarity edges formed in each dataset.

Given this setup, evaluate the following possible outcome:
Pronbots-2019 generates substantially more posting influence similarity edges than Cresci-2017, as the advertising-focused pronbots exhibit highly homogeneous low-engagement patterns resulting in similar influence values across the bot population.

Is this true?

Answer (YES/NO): NO